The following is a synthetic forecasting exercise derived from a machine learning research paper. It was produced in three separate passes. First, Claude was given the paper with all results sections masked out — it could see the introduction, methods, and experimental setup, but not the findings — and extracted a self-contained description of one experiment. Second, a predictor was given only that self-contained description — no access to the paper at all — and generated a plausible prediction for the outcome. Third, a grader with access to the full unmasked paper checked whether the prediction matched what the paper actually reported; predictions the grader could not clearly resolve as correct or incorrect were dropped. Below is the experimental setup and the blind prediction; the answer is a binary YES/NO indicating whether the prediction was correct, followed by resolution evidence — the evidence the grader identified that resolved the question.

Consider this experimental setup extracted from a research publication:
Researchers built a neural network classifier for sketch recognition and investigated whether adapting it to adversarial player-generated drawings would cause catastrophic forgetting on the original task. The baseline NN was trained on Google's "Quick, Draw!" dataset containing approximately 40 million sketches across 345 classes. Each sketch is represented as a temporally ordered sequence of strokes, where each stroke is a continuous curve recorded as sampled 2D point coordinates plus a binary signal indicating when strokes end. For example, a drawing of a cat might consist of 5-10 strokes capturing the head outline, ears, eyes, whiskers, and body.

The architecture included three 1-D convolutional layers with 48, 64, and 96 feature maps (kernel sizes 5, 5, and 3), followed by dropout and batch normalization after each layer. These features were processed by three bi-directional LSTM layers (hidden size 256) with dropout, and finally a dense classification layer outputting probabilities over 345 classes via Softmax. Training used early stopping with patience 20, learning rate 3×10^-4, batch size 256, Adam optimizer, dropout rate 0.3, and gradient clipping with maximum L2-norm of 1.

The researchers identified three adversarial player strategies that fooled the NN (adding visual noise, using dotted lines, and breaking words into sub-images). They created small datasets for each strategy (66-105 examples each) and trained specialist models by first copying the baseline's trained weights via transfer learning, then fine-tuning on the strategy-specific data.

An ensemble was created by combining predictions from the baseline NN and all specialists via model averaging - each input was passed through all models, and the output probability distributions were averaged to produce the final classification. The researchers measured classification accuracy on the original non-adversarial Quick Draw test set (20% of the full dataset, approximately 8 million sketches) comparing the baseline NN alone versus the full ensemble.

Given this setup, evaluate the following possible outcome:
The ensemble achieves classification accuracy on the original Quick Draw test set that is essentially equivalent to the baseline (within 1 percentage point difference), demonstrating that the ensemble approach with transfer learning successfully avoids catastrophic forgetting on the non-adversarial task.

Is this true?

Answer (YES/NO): YES